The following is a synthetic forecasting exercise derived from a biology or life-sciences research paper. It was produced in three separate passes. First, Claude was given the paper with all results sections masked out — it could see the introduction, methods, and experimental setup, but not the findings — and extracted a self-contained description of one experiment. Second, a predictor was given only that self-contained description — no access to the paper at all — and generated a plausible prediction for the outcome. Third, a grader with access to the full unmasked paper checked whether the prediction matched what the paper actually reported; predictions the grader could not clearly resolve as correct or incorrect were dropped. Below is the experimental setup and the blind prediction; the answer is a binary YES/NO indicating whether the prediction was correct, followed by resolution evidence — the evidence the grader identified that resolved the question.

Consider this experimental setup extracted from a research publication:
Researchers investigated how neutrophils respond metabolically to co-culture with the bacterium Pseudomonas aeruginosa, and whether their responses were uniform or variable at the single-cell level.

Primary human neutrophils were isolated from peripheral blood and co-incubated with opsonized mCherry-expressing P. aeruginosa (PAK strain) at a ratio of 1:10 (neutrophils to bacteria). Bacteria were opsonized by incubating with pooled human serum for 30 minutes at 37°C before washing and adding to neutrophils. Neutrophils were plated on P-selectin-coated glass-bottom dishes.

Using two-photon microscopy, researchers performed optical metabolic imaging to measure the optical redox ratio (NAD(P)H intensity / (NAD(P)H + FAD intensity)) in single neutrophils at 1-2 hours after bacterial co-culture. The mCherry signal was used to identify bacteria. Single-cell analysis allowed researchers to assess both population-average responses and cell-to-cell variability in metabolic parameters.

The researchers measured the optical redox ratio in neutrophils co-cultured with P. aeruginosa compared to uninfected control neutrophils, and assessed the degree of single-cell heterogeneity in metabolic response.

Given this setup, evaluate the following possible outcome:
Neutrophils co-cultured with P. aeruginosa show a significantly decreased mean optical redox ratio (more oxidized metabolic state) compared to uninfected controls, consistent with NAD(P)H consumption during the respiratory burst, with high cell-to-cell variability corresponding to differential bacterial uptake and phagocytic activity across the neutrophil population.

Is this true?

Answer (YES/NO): NO